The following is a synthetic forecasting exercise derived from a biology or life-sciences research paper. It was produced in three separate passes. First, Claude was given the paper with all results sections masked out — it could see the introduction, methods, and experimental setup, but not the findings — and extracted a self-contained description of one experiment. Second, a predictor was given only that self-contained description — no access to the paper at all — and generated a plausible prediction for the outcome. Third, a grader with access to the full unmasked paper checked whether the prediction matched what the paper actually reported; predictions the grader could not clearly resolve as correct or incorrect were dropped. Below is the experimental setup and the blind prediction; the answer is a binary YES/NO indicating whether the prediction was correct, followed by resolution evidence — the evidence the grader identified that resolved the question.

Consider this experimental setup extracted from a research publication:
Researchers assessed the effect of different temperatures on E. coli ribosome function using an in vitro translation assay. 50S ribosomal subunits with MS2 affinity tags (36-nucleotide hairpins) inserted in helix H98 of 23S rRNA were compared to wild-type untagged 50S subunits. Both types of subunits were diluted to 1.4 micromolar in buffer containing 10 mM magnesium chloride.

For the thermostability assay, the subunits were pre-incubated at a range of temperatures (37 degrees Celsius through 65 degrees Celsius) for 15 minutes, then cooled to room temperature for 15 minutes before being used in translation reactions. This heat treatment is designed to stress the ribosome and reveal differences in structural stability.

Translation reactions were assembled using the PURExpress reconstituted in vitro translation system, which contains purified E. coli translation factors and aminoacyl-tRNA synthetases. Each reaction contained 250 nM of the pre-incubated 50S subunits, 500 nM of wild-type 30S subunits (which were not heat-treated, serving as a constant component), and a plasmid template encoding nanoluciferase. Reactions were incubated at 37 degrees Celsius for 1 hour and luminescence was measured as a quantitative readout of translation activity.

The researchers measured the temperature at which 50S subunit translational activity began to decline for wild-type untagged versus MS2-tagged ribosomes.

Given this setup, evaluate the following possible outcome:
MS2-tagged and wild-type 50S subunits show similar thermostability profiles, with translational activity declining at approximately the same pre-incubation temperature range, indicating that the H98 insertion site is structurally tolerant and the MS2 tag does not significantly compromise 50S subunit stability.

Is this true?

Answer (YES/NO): NO